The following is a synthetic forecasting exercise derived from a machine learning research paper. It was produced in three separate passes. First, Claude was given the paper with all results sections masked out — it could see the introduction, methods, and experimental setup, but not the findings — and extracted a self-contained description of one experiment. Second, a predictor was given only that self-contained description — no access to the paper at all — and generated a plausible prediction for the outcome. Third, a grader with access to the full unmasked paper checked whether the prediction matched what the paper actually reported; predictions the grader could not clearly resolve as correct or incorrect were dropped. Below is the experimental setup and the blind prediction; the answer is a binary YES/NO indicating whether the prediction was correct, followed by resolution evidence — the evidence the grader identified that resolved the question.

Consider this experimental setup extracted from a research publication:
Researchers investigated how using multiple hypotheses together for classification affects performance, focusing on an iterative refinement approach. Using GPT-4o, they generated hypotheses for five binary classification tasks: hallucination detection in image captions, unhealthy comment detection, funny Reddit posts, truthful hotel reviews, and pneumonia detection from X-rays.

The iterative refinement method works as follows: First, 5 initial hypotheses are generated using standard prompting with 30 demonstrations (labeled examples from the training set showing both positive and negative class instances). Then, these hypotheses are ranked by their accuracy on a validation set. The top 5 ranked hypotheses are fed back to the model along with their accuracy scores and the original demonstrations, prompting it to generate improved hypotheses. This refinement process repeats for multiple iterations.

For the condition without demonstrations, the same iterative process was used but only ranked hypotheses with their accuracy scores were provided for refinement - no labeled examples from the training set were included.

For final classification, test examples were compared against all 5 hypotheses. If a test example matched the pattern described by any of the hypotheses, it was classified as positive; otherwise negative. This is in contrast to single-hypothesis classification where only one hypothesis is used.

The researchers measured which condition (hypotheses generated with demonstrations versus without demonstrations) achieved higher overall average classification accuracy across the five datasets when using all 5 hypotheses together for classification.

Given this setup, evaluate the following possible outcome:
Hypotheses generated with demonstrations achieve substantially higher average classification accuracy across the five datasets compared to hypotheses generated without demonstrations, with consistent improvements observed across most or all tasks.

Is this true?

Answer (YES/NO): NO